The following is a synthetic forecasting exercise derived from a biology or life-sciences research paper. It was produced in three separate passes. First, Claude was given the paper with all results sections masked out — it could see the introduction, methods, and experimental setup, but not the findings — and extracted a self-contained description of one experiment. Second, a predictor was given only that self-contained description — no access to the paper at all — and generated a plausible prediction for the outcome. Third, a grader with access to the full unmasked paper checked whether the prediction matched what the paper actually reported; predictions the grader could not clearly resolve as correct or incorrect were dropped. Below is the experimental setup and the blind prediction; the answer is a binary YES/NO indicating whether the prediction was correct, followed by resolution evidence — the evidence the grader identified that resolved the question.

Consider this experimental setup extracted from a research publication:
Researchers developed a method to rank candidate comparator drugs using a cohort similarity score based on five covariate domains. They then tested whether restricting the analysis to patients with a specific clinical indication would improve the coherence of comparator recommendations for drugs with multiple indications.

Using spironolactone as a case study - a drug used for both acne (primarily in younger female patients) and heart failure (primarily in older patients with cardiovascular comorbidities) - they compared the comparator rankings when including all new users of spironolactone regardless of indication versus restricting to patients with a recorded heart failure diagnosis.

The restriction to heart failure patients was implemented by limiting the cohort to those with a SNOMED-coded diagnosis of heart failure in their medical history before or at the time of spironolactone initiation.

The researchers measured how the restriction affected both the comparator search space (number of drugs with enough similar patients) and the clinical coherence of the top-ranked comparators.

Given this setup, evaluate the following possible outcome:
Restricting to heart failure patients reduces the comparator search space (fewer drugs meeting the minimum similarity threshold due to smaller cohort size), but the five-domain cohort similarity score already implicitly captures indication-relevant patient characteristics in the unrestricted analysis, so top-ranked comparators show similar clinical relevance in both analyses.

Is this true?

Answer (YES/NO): NO